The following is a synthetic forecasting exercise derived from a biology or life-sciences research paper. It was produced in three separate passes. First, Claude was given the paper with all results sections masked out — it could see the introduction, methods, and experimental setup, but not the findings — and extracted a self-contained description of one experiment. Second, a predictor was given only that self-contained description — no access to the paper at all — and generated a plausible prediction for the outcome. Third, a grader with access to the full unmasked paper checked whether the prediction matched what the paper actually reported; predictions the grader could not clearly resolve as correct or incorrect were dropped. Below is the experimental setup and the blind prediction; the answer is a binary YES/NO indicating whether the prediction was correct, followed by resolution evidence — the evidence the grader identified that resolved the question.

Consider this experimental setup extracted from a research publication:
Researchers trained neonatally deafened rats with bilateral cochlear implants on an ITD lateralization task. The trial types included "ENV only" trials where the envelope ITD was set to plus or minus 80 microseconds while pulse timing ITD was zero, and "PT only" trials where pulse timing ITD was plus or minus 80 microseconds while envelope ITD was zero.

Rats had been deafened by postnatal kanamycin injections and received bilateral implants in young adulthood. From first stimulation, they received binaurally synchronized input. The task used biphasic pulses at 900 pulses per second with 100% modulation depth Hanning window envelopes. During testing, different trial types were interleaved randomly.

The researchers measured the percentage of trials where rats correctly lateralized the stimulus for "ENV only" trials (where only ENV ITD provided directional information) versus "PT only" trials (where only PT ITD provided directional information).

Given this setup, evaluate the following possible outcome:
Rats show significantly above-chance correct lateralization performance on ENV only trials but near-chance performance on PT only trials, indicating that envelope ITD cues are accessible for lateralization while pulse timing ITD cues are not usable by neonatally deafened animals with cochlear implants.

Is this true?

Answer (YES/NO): NO